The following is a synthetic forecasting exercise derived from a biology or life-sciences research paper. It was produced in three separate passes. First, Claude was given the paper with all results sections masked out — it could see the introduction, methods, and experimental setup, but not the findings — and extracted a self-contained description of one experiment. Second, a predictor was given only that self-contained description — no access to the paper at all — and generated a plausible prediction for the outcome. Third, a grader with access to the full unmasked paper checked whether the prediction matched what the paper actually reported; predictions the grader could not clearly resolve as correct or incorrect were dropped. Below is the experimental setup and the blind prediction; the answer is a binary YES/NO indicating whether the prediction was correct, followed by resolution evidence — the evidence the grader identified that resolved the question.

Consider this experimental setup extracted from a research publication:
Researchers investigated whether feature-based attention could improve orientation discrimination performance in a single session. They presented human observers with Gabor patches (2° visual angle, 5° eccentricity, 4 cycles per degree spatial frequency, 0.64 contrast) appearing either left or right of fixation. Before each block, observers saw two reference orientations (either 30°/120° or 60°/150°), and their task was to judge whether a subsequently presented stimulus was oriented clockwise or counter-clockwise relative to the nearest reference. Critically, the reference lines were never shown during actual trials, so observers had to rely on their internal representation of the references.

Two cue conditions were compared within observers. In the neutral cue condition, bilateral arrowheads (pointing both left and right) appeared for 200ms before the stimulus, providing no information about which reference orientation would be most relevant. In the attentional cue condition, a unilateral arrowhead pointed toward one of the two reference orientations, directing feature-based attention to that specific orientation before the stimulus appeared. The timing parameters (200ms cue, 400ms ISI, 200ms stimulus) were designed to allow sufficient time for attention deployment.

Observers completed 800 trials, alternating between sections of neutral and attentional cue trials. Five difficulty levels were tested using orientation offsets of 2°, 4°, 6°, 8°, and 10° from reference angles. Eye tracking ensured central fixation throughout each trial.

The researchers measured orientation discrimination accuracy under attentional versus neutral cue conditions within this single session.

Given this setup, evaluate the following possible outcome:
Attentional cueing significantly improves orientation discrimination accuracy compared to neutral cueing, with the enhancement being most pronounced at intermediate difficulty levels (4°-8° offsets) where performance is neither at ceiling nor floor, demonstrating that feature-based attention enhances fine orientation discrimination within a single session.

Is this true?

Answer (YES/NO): NO